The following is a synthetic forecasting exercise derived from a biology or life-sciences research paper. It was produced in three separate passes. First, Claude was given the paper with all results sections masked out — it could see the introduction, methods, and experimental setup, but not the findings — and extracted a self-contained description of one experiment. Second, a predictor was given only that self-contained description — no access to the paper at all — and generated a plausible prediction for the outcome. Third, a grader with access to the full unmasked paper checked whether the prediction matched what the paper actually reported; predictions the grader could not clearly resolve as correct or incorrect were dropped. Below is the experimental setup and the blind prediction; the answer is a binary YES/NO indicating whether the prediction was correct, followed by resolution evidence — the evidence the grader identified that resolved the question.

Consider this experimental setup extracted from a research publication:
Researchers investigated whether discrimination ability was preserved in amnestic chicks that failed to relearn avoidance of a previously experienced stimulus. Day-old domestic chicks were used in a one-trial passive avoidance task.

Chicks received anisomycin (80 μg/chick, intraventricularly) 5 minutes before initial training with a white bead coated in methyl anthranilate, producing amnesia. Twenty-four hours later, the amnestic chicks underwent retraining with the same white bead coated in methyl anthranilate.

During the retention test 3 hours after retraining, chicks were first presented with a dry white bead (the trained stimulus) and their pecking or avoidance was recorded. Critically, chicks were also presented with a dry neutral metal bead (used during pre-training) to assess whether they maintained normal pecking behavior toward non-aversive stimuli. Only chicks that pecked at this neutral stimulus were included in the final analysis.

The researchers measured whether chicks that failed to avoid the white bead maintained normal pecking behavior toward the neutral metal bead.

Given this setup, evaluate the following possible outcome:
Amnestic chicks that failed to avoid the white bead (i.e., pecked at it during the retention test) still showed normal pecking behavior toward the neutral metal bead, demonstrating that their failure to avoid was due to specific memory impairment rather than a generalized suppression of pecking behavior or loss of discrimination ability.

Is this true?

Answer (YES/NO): YES